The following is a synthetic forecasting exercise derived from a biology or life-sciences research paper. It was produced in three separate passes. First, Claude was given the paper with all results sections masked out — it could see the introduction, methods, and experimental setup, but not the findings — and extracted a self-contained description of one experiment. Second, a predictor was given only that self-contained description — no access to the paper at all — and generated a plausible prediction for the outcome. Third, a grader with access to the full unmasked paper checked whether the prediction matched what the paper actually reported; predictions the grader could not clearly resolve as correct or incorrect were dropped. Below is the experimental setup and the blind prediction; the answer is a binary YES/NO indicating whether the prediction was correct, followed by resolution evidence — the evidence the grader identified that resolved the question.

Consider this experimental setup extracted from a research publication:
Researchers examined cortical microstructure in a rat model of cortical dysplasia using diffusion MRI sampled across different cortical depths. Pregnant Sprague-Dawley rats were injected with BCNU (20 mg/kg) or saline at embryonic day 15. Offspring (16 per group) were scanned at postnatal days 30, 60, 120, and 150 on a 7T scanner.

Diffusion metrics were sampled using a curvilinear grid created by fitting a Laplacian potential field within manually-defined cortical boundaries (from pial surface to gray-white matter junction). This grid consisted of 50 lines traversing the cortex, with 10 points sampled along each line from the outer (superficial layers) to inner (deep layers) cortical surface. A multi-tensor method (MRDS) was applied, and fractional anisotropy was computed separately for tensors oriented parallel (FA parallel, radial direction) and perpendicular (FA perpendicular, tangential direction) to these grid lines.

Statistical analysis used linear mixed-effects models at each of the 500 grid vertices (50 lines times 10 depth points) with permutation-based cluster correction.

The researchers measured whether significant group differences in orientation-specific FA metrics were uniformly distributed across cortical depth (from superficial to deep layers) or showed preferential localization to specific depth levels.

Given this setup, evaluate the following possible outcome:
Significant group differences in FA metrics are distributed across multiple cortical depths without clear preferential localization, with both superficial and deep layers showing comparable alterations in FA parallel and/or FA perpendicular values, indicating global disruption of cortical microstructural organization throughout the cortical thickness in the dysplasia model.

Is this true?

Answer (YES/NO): NO